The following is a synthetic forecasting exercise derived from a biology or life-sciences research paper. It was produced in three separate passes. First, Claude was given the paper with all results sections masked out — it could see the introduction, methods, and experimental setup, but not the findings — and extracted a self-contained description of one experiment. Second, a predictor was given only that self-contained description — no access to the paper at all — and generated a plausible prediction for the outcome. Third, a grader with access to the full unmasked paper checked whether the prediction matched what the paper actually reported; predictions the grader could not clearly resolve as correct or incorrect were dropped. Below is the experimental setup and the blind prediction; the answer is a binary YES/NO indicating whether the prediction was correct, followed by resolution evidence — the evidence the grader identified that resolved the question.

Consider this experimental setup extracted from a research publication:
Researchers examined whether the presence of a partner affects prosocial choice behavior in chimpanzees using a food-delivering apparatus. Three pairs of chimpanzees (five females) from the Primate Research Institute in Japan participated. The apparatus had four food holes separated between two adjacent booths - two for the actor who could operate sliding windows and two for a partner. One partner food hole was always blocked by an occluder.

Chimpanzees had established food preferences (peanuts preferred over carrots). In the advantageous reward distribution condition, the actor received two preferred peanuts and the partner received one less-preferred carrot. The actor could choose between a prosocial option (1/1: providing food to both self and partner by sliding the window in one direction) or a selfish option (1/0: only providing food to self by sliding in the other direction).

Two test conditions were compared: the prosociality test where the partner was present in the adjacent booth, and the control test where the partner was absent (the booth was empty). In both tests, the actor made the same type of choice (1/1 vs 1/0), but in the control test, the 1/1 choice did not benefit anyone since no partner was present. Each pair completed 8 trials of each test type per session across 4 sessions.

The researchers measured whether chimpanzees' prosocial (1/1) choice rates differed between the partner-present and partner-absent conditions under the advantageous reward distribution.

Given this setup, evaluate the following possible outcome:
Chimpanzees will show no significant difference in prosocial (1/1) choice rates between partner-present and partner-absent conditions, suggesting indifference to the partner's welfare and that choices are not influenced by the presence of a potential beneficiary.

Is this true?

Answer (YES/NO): NO